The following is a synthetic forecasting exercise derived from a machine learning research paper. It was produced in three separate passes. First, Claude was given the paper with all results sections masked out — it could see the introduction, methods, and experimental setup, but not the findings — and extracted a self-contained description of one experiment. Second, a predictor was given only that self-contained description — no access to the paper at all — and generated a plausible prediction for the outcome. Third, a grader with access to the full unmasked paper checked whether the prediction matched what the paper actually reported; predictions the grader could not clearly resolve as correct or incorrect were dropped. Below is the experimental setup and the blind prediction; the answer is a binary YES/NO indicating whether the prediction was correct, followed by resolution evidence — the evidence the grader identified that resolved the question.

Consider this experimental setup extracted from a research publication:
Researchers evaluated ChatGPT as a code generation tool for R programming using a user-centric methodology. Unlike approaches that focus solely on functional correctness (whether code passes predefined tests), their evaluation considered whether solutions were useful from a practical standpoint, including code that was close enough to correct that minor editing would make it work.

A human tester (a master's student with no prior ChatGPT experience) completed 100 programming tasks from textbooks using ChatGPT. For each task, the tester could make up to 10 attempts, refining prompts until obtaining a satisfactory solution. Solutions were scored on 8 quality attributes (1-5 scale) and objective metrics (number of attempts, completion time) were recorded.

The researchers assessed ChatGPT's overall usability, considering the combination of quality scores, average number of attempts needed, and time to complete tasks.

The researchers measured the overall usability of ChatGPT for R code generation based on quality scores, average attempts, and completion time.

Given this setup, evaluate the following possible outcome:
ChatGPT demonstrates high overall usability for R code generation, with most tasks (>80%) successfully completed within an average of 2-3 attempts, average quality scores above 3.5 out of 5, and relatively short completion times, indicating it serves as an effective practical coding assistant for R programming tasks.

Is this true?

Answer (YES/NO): NO